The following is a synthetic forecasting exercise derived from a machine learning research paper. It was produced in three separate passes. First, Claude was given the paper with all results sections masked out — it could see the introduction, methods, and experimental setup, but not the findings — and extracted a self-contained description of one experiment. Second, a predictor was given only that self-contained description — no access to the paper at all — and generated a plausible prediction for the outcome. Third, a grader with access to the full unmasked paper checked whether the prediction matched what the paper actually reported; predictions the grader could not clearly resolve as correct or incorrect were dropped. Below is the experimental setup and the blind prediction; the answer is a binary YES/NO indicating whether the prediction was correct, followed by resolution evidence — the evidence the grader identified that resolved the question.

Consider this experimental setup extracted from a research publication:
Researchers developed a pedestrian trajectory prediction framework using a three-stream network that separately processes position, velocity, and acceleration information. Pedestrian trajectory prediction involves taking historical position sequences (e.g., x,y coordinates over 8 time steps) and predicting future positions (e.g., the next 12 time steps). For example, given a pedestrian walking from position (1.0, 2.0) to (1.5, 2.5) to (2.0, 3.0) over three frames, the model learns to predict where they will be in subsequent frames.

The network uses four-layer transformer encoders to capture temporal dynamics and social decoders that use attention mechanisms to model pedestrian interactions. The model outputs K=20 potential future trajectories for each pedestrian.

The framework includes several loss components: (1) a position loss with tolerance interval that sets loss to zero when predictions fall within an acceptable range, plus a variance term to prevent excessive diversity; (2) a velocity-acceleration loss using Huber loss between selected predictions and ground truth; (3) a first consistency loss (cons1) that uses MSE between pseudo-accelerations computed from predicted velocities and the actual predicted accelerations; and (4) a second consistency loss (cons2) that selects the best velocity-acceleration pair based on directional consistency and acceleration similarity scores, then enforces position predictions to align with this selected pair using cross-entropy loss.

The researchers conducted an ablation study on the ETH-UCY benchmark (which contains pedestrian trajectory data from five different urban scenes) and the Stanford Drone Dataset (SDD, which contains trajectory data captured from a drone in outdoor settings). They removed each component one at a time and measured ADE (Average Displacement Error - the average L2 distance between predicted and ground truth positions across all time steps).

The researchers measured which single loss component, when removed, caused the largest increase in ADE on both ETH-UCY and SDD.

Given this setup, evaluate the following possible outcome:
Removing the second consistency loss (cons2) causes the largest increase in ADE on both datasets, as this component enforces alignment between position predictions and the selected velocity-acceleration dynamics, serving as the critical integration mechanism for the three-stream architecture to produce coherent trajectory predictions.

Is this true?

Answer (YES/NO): YES